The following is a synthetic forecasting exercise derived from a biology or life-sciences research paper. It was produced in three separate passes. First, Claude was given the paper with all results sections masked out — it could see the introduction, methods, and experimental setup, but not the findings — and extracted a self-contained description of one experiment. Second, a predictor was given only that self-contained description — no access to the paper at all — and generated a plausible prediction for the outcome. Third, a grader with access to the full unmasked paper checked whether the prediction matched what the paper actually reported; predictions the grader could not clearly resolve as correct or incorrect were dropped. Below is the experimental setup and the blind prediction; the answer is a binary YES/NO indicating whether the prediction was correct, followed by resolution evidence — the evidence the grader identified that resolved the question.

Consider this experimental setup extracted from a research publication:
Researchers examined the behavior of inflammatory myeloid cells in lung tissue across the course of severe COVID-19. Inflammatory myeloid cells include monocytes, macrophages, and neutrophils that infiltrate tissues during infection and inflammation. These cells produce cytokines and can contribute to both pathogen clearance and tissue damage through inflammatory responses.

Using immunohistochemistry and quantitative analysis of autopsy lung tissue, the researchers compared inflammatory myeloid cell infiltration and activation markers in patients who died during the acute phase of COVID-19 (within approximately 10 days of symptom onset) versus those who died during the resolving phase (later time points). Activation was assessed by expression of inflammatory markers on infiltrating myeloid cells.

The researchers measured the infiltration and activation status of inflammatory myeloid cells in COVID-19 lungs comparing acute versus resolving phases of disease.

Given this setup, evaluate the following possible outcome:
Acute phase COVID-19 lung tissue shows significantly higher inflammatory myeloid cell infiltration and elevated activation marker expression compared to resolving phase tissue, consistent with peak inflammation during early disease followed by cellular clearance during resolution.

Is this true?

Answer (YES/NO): NO